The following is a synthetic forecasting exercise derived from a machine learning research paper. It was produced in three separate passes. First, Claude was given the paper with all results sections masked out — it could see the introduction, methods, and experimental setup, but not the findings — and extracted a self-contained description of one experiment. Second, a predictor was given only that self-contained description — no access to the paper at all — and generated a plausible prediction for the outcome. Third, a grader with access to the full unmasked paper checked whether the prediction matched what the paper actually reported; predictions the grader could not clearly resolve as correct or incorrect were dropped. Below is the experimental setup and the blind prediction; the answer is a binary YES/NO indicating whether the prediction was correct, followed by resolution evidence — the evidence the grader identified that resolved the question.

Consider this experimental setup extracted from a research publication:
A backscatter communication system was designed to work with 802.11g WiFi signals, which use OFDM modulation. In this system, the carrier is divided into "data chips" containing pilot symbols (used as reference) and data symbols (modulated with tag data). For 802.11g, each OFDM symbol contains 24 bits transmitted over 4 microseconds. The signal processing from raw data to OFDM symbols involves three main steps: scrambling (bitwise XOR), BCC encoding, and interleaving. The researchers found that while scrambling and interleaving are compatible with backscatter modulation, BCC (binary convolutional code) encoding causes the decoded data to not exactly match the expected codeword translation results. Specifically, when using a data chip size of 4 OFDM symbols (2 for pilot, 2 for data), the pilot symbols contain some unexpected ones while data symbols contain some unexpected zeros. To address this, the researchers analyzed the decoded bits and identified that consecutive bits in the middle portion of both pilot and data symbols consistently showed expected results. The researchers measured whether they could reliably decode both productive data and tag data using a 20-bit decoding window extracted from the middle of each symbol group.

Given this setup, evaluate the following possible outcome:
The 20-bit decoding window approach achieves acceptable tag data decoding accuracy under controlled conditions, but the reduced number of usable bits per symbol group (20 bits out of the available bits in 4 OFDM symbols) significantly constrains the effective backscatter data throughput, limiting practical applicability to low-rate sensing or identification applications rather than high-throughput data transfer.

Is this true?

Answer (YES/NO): NO